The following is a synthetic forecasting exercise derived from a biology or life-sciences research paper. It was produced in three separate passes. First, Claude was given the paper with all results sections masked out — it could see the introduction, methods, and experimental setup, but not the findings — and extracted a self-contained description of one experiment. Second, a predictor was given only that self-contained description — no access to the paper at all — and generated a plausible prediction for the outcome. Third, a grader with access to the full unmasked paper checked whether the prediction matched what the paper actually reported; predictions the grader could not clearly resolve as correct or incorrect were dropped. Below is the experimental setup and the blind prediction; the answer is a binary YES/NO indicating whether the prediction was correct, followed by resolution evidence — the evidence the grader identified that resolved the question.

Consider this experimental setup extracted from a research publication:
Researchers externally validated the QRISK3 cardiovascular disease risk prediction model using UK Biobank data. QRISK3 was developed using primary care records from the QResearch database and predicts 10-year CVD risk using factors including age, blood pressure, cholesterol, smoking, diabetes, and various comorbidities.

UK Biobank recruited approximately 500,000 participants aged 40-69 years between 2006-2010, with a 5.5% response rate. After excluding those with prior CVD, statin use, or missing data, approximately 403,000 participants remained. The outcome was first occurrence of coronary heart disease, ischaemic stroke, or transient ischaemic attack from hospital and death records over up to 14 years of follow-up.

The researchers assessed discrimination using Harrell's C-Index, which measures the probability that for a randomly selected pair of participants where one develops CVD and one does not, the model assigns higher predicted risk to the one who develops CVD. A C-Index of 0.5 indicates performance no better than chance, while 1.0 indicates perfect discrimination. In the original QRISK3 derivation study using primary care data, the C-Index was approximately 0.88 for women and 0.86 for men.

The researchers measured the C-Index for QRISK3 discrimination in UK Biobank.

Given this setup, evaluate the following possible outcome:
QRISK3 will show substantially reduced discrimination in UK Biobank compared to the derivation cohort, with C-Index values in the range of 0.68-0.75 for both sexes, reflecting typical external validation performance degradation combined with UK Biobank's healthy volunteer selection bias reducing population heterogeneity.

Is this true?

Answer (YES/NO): YES